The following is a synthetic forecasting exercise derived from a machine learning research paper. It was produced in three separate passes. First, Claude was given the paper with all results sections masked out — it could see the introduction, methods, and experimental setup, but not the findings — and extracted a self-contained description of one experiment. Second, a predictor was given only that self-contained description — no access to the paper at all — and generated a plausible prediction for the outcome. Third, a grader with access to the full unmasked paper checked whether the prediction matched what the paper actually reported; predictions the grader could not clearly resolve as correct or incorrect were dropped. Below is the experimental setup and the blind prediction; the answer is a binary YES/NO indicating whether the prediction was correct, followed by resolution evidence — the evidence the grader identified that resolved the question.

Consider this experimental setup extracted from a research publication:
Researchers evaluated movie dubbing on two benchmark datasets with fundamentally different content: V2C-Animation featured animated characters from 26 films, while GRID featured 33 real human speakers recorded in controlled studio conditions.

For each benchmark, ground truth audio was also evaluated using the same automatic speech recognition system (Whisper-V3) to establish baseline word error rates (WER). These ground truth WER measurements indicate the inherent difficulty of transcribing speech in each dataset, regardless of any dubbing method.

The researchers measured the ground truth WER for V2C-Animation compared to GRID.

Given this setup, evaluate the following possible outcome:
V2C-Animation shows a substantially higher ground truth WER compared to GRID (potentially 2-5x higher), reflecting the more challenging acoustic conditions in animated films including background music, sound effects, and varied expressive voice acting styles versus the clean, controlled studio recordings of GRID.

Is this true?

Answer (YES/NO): NO